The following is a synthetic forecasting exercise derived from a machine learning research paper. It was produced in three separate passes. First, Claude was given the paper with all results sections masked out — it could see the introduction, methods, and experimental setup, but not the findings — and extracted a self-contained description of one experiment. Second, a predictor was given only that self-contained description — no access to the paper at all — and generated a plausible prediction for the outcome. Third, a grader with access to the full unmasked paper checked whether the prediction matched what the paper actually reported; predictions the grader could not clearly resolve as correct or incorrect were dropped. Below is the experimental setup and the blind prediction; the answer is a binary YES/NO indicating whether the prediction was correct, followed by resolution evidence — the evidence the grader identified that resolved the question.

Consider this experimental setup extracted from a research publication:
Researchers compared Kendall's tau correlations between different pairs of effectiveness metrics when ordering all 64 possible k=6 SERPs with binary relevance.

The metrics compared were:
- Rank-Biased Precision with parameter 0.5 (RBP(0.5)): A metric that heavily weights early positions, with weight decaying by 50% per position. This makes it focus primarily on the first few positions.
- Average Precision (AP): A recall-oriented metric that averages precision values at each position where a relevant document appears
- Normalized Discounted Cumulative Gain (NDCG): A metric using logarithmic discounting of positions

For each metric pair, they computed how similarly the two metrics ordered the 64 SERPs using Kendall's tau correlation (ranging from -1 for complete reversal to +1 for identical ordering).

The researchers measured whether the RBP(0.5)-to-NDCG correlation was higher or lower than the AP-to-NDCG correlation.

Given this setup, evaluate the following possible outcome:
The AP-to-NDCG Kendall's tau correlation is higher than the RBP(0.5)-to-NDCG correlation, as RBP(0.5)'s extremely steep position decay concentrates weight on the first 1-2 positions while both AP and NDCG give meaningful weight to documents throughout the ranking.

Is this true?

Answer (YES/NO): YES